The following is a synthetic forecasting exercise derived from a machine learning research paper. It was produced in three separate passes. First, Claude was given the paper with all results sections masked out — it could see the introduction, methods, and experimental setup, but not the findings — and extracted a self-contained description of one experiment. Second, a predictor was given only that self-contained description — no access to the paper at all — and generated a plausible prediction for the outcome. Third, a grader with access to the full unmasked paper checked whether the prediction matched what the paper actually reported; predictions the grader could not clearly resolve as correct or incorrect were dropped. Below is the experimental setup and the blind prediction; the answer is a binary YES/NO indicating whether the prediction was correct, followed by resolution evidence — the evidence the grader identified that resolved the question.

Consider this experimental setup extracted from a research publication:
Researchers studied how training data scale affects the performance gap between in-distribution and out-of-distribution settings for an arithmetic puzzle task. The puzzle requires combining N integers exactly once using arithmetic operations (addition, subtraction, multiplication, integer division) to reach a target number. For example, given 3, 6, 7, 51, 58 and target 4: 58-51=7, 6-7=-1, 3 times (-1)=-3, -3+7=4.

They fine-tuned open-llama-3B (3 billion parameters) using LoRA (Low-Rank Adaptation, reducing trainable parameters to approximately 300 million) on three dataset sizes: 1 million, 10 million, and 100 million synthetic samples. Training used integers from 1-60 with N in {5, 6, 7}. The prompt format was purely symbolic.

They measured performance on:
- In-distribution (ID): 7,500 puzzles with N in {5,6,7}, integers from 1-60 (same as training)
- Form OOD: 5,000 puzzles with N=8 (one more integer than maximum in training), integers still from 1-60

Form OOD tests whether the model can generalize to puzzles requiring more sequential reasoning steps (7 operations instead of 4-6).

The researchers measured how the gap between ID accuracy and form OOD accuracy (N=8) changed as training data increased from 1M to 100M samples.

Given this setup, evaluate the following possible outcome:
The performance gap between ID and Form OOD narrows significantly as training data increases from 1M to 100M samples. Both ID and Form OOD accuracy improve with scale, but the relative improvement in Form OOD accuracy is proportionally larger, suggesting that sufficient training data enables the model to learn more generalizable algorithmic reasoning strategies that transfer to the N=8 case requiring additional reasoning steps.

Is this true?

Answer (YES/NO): NO